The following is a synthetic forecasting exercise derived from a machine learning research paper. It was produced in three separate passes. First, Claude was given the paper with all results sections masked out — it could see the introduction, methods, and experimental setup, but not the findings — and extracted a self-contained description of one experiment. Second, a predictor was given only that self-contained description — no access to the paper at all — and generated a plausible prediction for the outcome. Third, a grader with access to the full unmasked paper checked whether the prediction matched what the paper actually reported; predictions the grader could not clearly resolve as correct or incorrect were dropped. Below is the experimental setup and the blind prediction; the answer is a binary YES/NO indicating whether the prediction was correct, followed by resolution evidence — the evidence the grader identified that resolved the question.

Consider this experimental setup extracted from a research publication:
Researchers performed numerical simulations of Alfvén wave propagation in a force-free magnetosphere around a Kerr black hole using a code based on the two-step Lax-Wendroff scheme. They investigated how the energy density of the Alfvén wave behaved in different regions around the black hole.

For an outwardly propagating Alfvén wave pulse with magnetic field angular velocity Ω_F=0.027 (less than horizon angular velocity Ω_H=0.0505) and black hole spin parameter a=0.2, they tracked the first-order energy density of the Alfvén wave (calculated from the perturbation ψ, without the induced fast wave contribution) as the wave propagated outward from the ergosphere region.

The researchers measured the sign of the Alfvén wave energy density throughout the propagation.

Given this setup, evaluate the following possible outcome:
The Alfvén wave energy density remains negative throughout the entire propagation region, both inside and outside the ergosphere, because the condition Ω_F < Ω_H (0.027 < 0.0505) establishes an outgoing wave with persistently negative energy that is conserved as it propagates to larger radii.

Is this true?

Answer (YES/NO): NO